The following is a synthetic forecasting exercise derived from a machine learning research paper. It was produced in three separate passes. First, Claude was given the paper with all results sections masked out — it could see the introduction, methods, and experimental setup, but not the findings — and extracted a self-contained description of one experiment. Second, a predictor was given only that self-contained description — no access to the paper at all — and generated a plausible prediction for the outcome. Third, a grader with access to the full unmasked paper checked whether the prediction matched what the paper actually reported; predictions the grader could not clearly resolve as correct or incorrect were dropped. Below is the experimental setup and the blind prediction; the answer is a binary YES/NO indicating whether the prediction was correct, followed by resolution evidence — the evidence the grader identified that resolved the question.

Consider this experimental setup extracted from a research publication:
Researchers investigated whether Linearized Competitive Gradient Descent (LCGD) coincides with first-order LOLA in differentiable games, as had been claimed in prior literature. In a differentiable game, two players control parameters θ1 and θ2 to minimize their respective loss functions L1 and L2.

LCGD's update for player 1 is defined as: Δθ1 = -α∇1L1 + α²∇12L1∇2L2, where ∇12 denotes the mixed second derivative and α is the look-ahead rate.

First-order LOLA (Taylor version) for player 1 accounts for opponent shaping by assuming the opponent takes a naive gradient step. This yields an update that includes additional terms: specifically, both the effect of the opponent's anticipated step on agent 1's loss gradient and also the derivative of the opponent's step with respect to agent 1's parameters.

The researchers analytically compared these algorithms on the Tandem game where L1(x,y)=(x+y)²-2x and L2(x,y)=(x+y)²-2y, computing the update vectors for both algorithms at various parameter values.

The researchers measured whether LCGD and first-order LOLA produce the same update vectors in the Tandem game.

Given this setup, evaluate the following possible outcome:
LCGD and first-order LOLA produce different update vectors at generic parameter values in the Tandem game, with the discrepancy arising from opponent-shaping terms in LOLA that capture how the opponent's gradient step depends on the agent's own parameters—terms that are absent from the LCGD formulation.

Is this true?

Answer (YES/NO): YES